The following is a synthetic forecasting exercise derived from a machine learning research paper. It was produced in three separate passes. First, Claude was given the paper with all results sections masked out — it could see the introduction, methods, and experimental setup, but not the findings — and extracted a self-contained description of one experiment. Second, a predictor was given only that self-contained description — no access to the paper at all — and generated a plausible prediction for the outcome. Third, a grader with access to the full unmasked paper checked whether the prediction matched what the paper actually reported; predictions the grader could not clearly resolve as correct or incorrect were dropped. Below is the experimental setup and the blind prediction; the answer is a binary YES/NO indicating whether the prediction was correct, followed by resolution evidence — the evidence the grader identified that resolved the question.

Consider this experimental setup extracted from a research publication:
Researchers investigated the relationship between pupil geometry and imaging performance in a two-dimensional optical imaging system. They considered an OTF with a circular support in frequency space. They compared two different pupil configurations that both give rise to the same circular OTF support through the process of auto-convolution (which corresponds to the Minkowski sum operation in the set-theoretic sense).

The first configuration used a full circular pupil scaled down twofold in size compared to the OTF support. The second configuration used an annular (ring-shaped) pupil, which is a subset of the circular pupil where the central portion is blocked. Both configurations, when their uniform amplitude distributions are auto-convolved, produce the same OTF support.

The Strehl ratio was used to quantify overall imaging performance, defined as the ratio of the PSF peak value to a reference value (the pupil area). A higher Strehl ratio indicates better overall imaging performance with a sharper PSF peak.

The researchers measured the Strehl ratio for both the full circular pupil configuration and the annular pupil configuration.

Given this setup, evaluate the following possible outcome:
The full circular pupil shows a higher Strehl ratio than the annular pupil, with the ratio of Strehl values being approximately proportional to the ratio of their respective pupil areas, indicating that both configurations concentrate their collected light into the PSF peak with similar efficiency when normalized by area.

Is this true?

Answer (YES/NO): YES